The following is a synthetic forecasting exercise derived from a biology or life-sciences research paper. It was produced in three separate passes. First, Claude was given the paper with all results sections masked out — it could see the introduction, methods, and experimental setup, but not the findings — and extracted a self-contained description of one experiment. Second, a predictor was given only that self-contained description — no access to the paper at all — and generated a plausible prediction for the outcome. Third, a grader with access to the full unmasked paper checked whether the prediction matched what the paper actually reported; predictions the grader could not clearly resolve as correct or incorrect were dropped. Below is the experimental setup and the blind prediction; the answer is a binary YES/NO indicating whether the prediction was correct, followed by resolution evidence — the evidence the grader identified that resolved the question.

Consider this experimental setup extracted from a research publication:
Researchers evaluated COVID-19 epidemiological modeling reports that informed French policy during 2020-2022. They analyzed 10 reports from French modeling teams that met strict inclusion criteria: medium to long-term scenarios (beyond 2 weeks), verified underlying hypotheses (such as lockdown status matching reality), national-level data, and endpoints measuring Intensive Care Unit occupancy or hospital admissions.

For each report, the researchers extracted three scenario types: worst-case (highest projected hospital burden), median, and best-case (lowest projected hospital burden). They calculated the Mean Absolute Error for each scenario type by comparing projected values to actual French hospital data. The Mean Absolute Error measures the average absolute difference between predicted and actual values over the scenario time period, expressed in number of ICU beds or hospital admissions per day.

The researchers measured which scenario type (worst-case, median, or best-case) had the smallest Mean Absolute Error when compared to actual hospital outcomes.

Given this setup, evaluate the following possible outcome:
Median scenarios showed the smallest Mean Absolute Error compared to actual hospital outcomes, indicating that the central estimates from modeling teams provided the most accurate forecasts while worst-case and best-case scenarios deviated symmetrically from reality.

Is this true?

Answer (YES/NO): NO